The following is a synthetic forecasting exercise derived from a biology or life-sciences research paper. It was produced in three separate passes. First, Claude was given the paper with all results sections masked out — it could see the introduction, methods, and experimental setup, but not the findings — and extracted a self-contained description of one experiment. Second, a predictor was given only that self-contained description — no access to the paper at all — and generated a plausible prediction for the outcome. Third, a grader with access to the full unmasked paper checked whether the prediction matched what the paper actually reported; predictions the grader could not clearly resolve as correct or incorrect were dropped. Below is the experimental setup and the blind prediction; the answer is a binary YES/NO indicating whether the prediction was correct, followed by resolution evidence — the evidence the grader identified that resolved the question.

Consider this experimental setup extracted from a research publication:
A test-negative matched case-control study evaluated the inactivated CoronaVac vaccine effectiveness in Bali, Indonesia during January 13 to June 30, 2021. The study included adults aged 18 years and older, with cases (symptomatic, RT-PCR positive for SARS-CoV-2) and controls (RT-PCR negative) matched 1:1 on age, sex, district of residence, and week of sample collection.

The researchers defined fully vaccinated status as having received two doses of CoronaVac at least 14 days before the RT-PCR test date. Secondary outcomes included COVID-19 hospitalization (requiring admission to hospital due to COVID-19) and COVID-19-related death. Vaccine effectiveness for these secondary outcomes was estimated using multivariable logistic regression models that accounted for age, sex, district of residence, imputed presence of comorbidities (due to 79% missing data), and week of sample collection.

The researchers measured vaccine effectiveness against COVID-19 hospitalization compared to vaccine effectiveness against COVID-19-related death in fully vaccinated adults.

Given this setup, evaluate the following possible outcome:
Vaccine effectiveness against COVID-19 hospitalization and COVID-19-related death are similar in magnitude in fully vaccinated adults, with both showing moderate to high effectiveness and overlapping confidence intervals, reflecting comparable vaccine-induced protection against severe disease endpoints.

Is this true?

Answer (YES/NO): NO